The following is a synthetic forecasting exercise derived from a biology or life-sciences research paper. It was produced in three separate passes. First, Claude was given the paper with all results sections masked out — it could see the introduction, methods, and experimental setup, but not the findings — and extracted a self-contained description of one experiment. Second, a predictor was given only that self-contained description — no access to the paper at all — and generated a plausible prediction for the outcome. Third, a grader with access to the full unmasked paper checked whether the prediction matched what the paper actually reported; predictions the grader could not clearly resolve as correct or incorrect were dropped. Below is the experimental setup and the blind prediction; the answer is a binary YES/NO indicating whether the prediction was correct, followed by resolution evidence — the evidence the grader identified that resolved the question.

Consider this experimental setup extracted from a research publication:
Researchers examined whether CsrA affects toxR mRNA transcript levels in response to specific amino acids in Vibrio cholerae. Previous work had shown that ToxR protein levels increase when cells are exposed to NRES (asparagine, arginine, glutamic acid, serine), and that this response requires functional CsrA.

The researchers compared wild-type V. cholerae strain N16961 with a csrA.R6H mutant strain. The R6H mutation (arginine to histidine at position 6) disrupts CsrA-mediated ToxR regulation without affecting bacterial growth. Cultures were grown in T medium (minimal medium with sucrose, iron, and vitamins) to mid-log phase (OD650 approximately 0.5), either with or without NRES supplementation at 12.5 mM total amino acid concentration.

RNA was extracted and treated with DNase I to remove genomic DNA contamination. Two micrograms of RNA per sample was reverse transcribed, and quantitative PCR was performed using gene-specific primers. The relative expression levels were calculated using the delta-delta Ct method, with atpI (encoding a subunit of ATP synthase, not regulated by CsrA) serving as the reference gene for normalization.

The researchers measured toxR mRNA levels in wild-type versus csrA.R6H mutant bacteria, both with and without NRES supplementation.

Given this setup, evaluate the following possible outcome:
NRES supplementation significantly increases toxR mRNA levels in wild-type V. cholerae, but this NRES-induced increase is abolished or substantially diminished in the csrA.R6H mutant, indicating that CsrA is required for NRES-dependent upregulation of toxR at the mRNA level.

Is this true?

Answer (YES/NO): YES